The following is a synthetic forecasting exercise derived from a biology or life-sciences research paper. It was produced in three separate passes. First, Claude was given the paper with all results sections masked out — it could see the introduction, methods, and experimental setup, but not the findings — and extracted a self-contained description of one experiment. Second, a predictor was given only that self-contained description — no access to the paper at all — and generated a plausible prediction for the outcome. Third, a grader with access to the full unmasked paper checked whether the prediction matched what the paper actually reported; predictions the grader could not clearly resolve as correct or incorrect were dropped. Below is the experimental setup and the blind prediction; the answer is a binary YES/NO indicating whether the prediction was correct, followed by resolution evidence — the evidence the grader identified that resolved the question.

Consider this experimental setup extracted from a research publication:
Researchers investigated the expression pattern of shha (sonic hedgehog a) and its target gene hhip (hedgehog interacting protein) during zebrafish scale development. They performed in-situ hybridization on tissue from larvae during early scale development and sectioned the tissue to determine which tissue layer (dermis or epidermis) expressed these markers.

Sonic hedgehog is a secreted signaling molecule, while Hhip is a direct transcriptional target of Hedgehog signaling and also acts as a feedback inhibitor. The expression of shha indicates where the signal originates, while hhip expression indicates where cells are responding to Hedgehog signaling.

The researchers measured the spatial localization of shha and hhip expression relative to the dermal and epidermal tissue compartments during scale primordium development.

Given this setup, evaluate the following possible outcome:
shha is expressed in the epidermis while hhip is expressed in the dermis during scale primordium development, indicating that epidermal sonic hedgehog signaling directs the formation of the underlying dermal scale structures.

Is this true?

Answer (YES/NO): NO